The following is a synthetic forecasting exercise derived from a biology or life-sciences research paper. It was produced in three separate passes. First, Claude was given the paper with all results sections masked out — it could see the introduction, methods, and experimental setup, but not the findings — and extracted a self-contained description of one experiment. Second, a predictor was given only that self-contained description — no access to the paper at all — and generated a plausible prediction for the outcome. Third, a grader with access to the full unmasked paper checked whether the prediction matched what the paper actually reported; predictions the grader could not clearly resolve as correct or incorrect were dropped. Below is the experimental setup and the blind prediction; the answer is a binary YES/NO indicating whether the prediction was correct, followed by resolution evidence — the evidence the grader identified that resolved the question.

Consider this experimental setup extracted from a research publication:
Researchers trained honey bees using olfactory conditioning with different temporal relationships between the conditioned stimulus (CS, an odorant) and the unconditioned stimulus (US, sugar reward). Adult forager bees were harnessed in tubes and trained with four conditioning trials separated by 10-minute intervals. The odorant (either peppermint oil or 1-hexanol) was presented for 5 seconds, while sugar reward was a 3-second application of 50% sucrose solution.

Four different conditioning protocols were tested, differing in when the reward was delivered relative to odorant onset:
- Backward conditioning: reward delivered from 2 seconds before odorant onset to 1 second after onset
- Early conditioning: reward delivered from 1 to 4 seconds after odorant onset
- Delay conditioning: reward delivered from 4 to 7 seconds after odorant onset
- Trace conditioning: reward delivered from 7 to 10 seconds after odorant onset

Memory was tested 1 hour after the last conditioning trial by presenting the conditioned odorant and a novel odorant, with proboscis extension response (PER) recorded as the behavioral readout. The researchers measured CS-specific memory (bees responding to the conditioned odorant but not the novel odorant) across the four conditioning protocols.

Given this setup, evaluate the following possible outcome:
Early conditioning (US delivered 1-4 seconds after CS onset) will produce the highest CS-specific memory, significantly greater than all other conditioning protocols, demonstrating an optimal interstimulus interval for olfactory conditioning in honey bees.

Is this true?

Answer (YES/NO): NO